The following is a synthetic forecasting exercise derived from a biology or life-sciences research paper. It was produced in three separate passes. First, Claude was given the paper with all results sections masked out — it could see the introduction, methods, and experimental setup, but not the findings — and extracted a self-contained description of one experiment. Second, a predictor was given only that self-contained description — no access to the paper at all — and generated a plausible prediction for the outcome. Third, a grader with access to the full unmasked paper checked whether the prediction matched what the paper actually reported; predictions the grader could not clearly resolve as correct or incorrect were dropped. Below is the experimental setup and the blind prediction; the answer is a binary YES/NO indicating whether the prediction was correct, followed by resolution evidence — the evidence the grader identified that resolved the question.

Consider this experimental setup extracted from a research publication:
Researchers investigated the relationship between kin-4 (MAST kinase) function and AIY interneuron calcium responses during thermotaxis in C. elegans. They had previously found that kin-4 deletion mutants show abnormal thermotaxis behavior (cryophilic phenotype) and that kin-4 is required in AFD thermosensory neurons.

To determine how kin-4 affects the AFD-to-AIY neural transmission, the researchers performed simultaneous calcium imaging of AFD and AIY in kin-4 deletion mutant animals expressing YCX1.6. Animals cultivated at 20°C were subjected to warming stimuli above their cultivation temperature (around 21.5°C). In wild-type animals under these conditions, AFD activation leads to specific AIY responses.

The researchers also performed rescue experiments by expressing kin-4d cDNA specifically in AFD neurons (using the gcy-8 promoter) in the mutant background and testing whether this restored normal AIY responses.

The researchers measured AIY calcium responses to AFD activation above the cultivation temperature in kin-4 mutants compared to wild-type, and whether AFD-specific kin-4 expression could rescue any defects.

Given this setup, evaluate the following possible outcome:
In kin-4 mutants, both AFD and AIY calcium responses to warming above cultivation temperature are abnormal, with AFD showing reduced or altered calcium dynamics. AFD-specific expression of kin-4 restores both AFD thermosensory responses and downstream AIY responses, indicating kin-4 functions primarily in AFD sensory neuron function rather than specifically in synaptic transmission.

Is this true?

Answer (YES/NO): NO